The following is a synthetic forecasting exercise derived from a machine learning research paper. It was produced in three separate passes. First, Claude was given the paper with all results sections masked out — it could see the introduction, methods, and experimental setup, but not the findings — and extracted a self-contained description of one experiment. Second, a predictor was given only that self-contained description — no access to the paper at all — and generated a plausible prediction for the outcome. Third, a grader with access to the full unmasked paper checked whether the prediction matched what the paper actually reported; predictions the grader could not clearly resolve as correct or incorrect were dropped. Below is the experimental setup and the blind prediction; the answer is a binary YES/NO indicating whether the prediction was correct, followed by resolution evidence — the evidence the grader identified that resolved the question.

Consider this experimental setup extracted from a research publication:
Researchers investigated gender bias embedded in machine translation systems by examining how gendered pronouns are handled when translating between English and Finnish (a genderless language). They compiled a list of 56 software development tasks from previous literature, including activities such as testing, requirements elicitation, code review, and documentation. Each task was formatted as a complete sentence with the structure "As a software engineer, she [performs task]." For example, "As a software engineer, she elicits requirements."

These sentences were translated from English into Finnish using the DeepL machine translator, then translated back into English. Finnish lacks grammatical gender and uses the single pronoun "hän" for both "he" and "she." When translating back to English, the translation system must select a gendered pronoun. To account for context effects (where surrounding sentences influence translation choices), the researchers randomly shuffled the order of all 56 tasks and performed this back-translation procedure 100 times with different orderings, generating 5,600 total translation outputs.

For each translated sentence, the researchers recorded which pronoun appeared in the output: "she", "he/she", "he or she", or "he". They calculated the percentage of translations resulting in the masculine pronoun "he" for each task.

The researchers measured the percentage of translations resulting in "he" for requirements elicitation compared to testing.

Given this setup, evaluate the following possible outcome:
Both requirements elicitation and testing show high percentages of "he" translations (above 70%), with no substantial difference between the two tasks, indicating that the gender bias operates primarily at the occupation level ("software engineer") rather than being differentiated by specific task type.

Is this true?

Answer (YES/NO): NO